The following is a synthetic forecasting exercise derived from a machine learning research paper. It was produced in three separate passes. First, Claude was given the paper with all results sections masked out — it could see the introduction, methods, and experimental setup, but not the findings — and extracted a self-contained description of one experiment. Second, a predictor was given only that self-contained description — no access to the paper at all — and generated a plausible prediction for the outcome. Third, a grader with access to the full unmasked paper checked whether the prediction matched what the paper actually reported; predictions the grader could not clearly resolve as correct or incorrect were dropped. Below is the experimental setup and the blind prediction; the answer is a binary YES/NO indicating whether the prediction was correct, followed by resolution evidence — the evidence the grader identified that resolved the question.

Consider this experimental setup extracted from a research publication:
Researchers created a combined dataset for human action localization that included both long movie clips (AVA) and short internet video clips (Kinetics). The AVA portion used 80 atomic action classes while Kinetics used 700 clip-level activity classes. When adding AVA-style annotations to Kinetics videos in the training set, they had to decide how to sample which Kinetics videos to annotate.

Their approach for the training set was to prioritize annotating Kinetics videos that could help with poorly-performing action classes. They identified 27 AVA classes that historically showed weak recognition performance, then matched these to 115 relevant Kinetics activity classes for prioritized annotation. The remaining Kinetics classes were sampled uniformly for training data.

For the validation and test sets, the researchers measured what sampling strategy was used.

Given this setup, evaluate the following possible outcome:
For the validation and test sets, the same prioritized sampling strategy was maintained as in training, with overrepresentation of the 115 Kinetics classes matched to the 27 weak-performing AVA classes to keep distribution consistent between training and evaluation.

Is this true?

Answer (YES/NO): NO